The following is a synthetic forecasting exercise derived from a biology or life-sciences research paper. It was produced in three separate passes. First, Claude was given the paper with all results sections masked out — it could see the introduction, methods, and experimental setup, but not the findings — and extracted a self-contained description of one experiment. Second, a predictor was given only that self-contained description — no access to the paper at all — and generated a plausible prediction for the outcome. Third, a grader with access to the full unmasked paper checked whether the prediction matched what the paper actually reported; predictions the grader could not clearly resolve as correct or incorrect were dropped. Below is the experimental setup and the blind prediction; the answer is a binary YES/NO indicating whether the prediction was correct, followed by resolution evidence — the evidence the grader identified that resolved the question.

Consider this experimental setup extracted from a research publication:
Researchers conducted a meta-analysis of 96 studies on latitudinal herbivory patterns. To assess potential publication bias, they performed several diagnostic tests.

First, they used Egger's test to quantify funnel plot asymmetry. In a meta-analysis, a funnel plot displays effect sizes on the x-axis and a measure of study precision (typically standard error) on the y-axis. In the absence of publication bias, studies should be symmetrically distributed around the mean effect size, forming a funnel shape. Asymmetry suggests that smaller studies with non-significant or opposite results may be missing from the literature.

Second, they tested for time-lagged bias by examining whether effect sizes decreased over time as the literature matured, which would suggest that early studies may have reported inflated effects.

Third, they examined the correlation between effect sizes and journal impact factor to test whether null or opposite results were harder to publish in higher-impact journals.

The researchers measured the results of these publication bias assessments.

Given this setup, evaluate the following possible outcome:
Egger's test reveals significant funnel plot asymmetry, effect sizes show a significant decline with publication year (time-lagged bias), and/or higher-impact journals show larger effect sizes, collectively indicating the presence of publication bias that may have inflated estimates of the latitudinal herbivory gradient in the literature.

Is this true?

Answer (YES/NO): NO